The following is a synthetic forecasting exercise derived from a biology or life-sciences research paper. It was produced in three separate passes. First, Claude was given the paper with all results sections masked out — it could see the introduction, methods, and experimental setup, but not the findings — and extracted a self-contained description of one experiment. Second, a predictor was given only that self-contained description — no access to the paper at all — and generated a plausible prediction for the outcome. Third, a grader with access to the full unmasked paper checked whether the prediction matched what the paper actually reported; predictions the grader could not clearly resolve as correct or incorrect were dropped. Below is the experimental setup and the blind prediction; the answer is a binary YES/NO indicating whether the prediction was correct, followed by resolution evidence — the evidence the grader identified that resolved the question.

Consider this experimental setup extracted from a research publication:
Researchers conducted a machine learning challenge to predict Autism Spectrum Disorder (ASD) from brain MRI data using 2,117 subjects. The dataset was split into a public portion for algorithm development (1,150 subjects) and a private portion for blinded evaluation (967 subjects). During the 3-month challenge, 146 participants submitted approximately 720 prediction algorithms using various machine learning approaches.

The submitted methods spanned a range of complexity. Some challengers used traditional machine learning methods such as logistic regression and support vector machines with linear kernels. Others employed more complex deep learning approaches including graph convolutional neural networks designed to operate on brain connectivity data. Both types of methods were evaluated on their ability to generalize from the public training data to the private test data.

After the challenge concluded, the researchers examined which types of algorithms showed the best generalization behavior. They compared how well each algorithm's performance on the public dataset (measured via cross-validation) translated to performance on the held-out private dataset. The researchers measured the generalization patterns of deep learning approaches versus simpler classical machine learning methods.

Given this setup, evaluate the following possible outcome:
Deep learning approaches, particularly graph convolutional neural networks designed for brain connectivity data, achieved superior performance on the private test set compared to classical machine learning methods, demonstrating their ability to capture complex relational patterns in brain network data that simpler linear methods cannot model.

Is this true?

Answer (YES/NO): NO